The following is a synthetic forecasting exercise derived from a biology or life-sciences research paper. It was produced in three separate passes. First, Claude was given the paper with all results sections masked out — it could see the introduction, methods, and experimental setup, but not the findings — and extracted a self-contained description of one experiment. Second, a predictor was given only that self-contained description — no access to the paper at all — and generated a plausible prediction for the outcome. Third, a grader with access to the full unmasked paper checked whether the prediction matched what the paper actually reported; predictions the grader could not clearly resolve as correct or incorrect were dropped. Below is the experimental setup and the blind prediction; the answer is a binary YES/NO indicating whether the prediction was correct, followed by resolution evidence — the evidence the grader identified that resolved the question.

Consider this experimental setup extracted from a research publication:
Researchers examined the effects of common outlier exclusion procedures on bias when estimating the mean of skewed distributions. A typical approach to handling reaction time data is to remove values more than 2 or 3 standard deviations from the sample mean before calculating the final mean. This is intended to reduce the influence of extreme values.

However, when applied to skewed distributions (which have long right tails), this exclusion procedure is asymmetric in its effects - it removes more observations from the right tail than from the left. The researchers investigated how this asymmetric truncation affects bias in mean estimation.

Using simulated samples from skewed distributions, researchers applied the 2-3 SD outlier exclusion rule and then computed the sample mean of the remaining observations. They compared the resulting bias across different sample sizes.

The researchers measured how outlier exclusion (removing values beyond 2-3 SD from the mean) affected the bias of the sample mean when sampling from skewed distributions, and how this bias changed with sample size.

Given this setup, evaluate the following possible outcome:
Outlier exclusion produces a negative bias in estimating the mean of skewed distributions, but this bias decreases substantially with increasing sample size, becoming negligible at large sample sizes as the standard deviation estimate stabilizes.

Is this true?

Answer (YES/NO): NO